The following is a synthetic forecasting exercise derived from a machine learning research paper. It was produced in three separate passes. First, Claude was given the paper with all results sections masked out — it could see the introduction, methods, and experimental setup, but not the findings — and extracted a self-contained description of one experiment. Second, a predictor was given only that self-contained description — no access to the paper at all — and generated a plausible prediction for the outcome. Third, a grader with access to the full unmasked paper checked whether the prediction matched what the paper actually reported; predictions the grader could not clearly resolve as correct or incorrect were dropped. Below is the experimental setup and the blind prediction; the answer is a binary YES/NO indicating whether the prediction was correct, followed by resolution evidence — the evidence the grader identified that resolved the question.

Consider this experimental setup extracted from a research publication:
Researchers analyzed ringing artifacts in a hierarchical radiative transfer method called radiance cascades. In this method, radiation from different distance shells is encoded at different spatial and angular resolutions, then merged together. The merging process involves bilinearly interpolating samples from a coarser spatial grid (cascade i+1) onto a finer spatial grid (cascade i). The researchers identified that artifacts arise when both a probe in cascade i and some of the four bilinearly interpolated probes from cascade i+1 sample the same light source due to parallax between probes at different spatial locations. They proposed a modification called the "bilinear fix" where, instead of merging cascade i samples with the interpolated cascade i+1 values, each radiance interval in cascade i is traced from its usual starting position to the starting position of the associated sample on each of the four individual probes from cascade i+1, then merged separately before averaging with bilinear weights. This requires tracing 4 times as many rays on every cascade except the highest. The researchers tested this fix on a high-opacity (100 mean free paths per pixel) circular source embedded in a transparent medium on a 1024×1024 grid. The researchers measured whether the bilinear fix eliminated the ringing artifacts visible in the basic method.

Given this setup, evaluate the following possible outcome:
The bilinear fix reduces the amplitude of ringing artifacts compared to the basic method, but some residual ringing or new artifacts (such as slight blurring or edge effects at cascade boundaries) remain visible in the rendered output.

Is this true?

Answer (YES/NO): NO